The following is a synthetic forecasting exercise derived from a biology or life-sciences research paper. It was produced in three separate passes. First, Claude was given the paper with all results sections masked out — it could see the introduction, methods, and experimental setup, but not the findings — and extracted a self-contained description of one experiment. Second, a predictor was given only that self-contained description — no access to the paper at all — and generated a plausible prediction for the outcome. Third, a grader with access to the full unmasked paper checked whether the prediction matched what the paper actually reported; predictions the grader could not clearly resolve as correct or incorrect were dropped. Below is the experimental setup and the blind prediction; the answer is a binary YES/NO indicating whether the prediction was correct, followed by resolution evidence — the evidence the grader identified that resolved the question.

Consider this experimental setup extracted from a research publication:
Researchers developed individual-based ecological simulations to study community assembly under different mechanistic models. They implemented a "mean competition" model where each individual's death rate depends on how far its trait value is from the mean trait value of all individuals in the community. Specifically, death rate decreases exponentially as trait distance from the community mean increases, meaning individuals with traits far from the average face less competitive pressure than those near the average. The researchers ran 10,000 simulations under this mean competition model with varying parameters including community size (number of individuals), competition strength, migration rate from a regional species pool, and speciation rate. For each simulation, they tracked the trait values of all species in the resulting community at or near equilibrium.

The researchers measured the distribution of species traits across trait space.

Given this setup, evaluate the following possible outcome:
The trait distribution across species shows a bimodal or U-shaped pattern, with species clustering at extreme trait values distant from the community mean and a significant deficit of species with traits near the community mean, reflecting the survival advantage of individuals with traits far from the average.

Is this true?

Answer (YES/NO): YES